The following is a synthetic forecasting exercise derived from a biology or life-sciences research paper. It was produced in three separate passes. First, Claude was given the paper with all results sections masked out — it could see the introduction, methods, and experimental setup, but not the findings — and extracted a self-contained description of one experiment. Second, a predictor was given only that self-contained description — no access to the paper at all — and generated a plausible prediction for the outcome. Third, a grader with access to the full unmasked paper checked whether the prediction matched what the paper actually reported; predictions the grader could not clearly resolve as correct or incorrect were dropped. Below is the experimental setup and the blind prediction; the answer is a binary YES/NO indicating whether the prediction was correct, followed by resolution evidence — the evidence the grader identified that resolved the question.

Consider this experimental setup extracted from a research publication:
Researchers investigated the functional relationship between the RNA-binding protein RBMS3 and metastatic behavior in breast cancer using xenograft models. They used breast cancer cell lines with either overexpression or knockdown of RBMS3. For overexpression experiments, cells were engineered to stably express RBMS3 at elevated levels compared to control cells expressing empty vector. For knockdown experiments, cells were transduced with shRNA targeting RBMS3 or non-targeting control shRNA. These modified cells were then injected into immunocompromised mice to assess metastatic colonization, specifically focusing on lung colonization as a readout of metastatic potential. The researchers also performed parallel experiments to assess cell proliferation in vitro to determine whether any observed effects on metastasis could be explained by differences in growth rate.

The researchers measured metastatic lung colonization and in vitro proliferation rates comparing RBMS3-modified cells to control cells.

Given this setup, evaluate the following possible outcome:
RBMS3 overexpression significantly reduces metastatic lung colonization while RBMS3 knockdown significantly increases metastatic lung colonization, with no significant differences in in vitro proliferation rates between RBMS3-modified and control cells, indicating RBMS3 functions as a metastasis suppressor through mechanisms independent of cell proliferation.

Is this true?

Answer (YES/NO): YES